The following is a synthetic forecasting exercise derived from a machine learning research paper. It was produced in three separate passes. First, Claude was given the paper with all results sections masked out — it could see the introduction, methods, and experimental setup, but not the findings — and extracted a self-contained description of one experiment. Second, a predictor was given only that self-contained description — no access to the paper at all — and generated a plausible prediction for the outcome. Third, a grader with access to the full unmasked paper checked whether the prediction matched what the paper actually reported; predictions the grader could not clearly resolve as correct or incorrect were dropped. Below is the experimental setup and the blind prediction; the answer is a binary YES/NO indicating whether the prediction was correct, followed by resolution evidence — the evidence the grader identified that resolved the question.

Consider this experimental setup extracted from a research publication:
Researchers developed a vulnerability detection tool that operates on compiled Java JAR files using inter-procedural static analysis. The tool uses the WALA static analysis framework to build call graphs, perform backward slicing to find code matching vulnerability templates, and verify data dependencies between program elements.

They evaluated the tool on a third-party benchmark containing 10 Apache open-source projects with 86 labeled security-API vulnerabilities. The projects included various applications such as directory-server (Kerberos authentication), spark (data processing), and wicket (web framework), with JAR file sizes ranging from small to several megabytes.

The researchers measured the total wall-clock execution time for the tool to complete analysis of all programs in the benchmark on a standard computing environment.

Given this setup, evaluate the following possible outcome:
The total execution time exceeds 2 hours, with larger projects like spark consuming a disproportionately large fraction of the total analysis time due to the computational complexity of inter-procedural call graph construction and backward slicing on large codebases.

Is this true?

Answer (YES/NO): NO